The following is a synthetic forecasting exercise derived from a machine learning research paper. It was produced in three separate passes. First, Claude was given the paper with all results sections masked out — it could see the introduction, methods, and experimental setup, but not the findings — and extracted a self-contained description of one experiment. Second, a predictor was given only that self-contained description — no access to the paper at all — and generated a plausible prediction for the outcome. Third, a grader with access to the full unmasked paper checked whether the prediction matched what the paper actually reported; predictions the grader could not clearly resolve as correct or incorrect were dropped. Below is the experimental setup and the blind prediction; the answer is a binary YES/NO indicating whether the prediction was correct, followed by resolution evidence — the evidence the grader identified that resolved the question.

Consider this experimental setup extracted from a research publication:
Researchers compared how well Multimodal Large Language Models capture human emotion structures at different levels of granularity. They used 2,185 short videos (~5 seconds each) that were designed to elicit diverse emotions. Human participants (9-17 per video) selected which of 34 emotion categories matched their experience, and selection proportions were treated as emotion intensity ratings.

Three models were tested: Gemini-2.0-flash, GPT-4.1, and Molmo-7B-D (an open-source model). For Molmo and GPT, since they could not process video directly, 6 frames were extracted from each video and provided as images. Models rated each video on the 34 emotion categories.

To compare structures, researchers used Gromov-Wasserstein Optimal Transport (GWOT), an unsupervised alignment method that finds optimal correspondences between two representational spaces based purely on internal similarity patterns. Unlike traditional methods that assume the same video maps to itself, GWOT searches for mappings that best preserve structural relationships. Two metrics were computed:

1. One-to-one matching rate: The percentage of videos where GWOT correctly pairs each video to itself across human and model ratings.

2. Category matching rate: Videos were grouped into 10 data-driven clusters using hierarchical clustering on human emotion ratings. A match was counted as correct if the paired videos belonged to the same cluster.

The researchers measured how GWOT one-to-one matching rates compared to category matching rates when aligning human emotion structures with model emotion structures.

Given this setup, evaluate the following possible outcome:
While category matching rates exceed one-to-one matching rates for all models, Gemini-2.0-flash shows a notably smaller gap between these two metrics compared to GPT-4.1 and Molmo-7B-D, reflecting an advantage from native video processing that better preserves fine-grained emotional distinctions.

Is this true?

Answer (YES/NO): NO